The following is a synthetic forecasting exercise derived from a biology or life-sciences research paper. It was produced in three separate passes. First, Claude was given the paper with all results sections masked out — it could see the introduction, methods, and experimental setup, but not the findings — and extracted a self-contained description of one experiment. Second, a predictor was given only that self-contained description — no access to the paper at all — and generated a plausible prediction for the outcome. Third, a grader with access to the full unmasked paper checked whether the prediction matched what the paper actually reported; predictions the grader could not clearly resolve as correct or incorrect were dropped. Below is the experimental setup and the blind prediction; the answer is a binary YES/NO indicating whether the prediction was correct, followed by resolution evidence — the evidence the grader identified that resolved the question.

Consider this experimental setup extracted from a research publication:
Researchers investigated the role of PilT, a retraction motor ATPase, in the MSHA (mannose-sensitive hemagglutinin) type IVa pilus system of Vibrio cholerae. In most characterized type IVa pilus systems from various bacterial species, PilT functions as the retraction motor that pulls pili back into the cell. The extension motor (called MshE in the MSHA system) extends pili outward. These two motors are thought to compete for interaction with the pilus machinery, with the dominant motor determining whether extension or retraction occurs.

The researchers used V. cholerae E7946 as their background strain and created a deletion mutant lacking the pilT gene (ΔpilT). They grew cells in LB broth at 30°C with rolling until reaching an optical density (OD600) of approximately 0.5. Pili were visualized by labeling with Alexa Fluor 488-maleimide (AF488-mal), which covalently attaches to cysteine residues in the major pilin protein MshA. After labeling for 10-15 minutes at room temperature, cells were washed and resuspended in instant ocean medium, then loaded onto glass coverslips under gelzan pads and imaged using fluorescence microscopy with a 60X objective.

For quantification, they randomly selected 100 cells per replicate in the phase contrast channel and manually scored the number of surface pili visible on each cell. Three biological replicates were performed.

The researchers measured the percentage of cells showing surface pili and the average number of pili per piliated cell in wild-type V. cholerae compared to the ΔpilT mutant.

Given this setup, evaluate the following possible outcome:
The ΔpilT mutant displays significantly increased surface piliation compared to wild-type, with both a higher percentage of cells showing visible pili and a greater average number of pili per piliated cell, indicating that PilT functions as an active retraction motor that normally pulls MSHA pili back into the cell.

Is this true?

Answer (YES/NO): NO